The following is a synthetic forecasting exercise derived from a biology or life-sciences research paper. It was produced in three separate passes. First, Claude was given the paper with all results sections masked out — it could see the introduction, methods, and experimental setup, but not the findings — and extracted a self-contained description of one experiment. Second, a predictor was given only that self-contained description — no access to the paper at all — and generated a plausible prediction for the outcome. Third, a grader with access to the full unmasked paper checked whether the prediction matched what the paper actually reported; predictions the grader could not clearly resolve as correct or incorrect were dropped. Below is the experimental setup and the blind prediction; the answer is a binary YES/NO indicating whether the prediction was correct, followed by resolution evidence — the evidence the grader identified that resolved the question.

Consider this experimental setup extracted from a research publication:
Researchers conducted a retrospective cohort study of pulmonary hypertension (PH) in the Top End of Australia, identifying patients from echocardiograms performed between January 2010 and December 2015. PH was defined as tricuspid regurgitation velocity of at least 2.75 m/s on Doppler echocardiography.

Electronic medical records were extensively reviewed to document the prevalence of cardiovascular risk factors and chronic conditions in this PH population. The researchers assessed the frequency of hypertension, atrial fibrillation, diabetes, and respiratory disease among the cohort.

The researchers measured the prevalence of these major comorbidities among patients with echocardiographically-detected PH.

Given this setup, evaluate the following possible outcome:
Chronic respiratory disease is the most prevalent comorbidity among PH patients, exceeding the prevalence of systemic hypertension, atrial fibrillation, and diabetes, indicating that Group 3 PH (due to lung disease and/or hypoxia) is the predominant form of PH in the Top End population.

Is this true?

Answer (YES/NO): NO